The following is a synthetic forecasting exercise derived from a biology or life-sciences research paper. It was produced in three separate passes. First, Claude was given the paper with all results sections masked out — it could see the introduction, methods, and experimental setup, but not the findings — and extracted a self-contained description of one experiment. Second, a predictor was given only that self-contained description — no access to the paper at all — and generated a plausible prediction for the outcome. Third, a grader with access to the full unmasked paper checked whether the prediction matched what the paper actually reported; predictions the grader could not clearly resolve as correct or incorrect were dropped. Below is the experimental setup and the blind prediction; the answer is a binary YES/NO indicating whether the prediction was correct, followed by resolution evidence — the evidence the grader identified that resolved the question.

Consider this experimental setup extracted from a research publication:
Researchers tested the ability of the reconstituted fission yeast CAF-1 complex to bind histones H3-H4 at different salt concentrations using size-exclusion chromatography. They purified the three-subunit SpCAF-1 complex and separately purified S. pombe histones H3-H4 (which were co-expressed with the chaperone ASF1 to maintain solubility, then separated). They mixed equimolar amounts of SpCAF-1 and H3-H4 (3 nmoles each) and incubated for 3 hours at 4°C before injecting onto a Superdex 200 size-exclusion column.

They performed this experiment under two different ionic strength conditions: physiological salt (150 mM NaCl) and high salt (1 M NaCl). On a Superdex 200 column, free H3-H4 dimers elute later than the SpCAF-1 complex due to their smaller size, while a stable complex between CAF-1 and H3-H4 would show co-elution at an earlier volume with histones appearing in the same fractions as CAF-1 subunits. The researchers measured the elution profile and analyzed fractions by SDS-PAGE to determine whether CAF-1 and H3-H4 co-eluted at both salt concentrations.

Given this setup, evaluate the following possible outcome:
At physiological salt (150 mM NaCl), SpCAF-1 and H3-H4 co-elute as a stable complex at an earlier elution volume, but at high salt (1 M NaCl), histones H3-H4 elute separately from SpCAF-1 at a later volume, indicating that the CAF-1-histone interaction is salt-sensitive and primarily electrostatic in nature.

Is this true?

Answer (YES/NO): NO